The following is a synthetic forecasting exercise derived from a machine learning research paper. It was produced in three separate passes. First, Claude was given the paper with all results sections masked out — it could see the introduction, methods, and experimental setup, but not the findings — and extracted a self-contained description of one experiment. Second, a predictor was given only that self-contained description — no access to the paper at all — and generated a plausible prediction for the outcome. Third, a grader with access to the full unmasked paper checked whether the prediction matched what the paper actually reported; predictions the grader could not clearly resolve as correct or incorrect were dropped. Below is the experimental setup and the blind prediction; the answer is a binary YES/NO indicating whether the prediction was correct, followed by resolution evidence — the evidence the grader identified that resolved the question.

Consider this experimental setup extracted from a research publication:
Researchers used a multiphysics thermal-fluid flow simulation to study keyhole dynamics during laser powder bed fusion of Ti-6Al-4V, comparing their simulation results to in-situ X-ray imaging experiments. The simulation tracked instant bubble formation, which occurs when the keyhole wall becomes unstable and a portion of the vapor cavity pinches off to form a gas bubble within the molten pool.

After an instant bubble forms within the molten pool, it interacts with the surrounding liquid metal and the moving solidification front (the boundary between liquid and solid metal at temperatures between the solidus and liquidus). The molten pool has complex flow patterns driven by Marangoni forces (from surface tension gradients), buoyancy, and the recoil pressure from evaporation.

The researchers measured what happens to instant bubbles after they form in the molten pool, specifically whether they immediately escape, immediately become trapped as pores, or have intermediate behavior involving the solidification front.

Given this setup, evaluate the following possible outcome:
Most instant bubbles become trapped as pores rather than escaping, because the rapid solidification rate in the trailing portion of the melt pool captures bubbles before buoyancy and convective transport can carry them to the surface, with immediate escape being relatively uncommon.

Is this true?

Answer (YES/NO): NO